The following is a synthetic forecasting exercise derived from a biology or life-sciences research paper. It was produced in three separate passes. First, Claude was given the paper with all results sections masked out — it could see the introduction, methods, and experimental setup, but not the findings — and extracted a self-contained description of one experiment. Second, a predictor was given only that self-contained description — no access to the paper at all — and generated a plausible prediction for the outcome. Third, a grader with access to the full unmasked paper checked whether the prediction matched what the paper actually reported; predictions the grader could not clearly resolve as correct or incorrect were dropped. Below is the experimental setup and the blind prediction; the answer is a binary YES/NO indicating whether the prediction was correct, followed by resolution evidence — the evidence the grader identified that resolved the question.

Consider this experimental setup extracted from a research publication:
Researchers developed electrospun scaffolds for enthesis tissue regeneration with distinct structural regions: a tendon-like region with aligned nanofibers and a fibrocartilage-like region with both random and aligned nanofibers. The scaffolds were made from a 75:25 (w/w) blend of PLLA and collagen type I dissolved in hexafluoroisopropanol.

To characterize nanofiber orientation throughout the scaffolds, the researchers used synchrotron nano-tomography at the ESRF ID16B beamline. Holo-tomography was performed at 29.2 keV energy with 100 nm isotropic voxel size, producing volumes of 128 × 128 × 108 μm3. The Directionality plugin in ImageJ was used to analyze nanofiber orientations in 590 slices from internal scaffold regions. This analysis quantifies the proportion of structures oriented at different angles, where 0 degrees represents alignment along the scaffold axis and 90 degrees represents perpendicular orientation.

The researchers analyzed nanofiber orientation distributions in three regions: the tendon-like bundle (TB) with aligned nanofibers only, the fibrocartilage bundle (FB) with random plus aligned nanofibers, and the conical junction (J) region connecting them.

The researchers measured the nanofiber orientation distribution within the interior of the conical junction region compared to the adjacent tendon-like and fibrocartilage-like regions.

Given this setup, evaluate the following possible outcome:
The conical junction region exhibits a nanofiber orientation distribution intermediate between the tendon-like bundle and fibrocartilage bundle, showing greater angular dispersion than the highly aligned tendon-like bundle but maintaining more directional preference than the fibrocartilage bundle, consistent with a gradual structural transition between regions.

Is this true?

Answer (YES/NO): NO